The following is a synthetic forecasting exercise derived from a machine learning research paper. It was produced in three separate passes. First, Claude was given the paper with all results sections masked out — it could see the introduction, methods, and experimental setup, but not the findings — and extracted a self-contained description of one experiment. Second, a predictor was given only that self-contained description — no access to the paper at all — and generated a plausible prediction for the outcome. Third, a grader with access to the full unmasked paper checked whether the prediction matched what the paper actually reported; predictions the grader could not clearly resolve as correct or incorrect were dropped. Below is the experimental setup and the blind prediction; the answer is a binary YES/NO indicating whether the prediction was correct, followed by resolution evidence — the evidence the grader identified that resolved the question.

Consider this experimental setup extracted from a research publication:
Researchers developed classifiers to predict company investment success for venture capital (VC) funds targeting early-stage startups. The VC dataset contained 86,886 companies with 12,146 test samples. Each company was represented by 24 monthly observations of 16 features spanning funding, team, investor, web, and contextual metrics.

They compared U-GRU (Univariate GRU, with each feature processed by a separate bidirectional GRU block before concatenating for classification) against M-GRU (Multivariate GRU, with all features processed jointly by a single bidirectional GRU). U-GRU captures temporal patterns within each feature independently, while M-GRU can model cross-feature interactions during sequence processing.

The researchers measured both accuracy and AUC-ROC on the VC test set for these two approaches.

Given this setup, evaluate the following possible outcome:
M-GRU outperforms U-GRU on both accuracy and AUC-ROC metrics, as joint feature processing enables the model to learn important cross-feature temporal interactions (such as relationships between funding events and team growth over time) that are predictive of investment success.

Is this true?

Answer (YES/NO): YES